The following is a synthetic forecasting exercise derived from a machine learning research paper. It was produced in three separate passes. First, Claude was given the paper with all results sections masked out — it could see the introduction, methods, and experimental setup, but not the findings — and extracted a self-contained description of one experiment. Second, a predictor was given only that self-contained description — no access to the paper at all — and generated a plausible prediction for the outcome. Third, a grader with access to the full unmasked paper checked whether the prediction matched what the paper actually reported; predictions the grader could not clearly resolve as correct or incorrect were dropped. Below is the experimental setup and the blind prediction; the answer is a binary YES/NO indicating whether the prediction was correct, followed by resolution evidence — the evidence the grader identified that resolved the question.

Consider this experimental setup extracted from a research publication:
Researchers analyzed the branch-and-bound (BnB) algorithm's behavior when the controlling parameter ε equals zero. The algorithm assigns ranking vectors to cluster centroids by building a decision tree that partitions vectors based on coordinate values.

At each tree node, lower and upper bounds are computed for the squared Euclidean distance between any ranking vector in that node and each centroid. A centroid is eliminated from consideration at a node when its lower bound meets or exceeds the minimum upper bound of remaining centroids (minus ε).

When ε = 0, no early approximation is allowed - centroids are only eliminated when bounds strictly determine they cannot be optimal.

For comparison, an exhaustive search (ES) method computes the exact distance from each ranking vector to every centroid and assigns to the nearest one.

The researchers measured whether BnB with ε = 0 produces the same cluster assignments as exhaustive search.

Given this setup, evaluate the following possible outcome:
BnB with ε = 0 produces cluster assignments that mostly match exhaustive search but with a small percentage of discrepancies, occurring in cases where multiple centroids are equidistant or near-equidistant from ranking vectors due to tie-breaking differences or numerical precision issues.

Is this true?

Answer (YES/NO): NO